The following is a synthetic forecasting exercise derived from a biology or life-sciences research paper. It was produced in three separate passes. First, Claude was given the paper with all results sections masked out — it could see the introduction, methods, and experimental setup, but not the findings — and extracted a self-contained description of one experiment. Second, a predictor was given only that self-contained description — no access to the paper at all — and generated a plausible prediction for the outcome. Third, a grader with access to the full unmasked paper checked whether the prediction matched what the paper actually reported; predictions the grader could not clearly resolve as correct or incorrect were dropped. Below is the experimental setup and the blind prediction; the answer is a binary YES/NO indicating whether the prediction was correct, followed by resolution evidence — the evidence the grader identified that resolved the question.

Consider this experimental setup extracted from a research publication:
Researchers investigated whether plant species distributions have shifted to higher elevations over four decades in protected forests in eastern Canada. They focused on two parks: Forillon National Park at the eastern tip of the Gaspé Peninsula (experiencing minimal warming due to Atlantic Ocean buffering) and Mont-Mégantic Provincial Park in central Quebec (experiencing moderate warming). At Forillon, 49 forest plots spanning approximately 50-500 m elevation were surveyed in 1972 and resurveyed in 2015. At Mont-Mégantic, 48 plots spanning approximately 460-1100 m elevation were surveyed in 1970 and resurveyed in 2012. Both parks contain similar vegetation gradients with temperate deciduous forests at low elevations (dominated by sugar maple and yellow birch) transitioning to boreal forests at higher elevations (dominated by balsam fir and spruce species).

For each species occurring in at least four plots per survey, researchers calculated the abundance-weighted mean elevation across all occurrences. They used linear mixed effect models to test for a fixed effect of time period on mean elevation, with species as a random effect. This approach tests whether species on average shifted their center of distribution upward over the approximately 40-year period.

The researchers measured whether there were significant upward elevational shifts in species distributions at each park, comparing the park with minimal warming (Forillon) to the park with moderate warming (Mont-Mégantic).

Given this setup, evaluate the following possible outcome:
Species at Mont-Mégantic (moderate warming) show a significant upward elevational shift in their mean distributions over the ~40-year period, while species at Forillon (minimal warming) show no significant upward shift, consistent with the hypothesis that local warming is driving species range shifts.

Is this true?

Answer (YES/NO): YES